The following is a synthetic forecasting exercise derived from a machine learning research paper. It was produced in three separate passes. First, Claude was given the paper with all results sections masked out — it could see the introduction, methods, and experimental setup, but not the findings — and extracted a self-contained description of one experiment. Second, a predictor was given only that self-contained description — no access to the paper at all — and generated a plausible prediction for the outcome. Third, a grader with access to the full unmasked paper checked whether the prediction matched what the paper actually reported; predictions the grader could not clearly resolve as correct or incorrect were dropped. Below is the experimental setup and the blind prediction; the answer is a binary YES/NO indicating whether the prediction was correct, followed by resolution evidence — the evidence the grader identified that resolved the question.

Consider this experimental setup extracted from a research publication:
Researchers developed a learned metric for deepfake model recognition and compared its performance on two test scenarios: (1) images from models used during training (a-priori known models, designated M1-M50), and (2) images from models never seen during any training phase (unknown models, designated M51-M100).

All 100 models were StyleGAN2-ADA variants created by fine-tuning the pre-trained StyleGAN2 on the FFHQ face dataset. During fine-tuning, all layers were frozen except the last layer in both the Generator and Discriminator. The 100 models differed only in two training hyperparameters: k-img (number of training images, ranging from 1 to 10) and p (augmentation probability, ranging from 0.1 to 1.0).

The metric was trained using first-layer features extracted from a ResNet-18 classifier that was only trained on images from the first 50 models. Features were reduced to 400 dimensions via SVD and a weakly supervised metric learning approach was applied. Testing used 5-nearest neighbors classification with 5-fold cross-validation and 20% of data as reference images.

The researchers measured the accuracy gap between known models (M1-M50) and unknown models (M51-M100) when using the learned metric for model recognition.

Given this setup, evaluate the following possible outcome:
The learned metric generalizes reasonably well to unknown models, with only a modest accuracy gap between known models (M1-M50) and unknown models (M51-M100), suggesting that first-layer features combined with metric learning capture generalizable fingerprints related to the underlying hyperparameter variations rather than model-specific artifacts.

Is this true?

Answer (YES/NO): YES